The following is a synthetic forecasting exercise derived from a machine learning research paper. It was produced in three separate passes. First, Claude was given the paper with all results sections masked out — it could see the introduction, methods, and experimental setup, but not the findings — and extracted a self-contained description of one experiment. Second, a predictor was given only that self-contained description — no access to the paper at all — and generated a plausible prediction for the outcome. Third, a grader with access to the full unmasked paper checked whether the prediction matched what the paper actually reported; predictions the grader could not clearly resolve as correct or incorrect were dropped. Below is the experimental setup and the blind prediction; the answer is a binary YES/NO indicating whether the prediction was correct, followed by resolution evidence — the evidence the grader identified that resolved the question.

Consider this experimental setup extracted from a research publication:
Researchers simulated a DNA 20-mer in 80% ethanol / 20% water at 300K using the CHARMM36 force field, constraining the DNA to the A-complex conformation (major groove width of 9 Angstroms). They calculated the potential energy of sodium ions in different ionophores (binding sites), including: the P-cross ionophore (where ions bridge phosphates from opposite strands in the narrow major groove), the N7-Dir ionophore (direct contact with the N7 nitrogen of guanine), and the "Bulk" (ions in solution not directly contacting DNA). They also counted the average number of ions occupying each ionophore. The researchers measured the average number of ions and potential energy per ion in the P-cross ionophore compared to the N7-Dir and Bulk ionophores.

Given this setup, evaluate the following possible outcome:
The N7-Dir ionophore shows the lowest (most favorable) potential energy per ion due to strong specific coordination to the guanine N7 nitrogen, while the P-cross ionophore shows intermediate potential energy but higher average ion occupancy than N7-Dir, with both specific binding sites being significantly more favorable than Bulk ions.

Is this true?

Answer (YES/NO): NO